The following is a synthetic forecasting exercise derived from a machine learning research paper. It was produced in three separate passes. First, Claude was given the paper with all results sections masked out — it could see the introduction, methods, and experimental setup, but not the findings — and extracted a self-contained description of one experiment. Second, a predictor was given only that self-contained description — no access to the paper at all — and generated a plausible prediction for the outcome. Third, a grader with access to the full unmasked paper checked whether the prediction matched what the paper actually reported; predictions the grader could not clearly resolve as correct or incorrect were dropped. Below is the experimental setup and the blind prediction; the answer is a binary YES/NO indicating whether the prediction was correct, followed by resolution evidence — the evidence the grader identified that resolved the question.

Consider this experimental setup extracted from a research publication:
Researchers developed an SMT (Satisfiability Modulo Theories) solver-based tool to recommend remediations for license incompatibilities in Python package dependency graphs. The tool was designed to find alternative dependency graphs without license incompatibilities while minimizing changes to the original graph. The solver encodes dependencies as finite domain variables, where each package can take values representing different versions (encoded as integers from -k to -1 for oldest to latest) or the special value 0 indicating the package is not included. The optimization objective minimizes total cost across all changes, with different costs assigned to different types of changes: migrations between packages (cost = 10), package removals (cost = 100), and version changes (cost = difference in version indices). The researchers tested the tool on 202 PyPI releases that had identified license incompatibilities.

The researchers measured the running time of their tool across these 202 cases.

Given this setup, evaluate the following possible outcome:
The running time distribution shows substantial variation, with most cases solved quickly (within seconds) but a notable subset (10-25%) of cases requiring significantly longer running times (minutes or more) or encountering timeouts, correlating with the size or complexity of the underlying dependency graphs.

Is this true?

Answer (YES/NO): NO